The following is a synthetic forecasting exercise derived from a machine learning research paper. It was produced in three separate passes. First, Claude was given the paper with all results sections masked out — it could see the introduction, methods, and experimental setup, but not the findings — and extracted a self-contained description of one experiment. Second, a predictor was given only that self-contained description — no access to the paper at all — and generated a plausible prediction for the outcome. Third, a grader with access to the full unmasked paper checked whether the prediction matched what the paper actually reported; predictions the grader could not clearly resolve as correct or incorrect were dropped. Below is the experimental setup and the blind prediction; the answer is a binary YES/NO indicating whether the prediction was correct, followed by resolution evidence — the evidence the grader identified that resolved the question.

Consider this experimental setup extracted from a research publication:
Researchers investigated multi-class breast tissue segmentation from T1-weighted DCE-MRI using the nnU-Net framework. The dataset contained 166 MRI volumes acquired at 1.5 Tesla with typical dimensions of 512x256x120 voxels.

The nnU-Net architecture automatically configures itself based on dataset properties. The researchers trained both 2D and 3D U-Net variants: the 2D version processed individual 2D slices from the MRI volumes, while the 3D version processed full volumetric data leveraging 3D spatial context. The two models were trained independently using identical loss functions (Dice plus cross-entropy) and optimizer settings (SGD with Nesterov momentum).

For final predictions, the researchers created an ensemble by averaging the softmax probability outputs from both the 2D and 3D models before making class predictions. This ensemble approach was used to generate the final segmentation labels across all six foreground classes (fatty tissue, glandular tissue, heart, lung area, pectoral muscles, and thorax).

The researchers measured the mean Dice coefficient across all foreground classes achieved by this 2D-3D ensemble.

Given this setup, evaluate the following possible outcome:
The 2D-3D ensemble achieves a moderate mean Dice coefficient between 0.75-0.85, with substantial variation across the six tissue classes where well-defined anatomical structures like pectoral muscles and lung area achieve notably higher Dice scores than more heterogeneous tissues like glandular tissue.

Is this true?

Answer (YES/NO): NO